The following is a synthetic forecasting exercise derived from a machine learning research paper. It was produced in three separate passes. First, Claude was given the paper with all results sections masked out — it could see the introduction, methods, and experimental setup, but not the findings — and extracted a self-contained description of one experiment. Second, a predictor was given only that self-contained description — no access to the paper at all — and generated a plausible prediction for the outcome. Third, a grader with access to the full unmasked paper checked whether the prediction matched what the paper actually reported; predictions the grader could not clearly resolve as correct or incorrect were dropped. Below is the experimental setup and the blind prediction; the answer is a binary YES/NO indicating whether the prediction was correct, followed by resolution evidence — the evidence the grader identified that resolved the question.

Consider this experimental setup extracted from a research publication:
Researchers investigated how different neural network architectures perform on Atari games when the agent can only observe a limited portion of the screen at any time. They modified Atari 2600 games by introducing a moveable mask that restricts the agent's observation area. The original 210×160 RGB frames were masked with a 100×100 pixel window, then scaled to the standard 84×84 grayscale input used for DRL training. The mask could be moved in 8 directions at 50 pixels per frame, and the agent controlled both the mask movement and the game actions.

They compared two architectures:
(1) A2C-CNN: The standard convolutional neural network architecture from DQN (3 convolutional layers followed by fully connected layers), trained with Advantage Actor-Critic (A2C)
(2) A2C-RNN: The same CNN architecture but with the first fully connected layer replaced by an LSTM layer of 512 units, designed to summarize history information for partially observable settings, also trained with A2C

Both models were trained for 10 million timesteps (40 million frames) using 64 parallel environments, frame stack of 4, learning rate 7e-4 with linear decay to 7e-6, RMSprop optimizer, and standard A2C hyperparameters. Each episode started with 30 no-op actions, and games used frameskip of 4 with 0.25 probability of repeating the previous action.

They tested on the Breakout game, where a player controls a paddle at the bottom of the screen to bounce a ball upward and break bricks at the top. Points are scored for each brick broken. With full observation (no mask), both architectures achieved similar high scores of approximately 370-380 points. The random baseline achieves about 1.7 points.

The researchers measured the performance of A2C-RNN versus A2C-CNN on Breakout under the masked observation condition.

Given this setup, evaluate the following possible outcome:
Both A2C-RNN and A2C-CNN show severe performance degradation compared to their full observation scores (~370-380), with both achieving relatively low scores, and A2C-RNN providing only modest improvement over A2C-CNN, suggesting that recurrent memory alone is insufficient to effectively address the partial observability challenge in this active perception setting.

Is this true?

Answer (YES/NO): NO